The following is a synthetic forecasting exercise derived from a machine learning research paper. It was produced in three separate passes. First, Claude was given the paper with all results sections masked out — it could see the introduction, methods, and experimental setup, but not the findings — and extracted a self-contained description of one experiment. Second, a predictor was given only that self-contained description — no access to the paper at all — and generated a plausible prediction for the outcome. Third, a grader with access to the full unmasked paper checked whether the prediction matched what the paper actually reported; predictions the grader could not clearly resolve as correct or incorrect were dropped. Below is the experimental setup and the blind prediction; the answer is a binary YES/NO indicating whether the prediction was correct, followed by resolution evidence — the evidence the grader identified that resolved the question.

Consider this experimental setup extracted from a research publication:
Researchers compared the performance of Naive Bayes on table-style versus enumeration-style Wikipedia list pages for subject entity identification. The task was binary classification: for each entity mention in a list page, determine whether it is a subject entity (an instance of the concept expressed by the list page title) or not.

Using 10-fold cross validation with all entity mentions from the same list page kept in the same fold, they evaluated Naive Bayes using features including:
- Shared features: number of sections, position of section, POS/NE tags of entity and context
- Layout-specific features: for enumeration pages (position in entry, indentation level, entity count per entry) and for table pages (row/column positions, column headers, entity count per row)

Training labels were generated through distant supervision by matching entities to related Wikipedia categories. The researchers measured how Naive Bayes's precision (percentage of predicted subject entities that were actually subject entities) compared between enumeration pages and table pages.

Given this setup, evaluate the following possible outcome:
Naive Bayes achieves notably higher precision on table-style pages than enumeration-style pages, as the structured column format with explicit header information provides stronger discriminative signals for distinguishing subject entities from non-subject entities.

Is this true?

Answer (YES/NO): NO